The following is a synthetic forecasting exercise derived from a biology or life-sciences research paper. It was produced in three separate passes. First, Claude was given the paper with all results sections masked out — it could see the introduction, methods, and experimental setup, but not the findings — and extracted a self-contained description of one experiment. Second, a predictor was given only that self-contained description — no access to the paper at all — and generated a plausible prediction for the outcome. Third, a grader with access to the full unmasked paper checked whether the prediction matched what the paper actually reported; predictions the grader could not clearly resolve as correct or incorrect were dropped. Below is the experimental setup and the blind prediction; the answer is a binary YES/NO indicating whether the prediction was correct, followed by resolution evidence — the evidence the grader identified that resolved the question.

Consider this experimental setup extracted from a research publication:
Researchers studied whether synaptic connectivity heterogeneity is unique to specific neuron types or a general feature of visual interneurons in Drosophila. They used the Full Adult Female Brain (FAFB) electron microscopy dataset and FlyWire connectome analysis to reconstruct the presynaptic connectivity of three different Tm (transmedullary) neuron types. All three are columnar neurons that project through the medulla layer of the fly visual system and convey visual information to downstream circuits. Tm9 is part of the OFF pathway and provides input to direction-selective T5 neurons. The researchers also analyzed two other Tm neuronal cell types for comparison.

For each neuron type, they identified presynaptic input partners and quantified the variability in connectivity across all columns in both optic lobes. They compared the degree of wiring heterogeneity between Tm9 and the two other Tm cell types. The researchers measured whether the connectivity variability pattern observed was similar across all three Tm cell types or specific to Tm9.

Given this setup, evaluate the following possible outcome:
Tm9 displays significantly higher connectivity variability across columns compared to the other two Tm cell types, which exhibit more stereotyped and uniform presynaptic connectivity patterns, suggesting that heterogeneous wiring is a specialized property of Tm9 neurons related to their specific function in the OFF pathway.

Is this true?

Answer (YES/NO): YES